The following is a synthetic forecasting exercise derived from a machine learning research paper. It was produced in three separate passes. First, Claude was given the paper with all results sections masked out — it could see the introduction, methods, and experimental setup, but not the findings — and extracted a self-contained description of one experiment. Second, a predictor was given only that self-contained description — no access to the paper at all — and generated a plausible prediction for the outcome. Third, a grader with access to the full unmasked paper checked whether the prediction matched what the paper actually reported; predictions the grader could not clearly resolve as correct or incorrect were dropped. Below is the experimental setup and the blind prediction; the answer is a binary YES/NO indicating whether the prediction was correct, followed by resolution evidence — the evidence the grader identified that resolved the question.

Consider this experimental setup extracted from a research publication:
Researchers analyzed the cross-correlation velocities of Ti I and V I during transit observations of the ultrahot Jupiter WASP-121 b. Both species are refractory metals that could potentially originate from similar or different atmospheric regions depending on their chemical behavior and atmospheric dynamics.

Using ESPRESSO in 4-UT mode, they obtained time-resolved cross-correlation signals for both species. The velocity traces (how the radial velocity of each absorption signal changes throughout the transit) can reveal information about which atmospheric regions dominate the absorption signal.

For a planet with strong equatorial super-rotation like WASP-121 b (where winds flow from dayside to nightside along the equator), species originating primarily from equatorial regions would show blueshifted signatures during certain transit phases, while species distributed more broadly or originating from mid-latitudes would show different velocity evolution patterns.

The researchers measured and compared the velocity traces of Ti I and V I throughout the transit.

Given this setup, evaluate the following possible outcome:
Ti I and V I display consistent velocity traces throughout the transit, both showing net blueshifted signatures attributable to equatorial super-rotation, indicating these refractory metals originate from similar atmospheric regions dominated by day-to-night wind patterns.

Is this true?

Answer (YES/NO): NO